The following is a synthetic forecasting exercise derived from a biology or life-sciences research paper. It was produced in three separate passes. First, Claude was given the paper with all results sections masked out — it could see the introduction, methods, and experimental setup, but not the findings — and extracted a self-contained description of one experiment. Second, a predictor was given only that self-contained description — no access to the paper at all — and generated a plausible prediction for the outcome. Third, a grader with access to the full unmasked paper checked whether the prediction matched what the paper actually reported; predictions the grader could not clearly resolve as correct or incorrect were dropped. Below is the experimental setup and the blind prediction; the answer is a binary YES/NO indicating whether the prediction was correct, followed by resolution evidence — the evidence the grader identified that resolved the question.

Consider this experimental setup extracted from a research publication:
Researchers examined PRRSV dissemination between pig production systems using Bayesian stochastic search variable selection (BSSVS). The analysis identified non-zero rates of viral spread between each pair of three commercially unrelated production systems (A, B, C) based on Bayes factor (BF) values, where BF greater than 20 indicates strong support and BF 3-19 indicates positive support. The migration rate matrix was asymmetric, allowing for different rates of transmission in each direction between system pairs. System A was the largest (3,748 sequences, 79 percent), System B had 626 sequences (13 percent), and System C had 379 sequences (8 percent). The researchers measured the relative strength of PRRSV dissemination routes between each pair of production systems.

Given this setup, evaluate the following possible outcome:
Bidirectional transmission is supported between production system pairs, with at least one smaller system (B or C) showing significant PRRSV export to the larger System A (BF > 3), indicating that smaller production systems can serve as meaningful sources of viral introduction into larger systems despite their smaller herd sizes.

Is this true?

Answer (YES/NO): YES